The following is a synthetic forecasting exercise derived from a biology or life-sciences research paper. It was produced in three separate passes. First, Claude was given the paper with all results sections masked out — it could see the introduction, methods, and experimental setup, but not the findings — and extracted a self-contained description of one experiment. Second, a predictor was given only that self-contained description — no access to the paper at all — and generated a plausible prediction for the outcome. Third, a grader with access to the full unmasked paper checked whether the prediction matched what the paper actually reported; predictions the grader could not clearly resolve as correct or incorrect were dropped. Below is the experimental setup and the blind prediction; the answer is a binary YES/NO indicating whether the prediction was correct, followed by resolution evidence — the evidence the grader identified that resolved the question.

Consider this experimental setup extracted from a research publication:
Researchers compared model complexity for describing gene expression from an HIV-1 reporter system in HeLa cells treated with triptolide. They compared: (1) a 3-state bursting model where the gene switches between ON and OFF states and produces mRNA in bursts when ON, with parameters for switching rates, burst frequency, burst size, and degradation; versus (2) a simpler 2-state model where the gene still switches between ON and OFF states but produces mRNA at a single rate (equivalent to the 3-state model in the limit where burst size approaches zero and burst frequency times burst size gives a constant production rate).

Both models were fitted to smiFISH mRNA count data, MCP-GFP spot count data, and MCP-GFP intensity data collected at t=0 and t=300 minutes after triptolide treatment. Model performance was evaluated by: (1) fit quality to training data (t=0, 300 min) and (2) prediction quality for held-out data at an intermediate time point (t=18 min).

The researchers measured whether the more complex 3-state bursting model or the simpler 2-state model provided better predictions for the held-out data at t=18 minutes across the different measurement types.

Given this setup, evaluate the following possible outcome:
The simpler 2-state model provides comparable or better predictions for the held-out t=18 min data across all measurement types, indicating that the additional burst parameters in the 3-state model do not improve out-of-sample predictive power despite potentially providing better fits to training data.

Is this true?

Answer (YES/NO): YES